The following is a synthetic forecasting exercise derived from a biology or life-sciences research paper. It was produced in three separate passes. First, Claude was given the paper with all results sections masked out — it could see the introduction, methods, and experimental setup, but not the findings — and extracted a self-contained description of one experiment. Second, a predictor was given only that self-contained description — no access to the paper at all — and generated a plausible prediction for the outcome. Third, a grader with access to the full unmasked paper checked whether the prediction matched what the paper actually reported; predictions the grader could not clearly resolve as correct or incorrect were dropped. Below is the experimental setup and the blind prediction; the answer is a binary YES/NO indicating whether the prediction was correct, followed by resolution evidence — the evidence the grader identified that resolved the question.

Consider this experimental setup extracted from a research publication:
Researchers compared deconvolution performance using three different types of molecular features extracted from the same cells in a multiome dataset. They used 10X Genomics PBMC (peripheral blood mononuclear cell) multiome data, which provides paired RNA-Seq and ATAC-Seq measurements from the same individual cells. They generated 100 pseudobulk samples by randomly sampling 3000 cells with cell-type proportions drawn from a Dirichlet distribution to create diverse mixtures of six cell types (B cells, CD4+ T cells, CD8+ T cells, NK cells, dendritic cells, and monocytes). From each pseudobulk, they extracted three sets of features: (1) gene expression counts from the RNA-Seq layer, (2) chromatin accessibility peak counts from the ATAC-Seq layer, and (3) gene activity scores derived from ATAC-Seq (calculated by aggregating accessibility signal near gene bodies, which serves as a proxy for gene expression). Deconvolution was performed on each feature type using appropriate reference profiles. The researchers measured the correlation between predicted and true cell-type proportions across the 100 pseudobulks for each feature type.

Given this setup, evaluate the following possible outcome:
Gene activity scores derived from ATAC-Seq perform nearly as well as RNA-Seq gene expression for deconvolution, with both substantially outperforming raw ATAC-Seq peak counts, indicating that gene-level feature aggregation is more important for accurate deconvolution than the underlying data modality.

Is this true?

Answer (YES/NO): NO